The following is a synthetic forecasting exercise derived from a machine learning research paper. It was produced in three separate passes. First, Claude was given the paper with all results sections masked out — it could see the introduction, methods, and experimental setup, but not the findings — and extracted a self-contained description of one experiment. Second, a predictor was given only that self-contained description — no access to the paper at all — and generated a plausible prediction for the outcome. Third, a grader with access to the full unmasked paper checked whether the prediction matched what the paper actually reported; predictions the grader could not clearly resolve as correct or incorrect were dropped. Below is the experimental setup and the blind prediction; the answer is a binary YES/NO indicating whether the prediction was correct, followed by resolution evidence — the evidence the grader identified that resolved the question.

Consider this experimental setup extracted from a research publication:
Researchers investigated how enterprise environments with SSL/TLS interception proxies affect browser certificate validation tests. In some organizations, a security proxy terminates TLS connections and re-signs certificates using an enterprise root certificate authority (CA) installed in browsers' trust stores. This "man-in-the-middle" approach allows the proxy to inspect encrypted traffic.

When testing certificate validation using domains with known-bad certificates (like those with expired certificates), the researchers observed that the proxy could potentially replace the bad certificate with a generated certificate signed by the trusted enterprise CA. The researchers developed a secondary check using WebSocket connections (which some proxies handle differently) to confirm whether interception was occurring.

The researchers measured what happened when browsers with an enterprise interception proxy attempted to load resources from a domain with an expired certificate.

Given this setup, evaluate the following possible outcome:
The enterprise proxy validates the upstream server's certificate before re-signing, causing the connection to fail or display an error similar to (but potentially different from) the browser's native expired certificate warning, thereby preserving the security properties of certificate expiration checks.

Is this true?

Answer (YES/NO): NO